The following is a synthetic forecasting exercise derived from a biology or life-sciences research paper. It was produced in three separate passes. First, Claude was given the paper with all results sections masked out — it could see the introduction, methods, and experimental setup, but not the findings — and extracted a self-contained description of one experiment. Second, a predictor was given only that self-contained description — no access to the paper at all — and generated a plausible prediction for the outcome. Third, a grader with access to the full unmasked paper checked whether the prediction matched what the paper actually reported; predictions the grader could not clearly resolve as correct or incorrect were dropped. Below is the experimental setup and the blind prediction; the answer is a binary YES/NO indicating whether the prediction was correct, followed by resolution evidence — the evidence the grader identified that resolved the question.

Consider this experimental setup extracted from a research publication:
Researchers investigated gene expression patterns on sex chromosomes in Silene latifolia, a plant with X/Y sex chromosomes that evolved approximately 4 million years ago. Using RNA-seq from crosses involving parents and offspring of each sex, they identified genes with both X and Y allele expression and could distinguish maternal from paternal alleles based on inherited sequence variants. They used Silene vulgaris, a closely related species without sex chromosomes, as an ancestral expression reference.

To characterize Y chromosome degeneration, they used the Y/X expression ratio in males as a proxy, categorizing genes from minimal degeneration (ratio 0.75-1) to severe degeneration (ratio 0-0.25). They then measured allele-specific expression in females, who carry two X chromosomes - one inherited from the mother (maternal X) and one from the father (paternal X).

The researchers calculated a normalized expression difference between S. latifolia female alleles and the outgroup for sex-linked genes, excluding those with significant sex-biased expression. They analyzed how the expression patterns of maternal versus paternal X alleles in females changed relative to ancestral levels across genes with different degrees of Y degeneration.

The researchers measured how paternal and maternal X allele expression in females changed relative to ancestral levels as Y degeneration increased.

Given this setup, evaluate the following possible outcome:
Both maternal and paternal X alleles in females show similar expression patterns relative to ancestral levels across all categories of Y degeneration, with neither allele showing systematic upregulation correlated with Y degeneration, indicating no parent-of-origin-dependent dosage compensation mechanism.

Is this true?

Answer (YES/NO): NO